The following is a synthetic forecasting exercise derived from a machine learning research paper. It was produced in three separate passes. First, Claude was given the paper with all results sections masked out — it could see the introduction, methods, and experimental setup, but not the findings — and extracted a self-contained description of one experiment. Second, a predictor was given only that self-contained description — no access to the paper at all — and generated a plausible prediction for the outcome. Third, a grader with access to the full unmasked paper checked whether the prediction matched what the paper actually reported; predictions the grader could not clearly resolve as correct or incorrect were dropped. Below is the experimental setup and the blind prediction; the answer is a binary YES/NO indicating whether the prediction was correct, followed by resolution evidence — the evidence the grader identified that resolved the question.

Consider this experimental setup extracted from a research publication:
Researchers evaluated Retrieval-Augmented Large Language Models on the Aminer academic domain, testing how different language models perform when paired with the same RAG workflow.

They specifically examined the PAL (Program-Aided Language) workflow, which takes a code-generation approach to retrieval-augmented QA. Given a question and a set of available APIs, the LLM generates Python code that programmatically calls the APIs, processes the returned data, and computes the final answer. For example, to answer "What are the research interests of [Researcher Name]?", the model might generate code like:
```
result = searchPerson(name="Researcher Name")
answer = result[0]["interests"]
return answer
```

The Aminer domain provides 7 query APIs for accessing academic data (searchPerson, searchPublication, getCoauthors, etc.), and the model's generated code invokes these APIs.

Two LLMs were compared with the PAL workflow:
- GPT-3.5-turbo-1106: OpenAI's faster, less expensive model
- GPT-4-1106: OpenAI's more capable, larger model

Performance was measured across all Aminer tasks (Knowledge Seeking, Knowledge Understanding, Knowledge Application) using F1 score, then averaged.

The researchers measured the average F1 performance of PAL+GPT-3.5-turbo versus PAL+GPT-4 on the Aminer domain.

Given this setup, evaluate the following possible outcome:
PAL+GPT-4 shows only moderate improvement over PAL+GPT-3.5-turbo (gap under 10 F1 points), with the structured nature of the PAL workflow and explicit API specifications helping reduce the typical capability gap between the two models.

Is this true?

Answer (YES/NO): NO